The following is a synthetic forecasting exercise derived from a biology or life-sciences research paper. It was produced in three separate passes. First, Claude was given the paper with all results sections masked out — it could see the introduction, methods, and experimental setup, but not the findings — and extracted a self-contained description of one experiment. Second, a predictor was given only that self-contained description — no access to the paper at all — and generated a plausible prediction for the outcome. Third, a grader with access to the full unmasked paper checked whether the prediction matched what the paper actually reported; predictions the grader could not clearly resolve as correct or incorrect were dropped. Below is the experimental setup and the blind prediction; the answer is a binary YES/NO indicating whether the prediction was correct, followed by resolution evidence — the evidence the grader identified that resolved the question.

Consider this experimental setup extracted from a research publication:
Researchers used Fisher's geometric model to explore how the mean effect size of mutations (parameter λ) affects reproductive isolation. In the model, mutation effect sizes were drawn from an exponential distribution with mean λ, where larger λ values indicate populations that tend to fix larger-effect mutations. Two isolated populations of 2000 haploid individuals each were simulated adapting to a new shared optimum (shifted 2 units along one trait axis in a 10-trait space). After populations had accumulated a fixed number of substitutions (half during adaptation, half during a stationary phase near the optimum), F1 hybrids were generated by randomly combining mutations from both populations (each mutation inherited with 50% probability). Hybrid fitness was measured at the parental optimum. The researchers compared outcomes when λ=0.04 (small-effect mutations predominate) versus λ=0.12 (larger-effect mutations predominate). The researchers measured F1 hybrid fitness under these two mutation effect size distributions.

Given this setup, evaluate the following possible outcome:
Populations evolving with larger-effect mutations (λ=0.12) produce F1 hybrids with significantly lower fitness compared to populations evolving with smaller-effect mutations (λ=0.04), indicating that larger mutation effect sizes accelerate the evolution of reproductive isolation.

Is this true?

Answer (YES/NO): YES